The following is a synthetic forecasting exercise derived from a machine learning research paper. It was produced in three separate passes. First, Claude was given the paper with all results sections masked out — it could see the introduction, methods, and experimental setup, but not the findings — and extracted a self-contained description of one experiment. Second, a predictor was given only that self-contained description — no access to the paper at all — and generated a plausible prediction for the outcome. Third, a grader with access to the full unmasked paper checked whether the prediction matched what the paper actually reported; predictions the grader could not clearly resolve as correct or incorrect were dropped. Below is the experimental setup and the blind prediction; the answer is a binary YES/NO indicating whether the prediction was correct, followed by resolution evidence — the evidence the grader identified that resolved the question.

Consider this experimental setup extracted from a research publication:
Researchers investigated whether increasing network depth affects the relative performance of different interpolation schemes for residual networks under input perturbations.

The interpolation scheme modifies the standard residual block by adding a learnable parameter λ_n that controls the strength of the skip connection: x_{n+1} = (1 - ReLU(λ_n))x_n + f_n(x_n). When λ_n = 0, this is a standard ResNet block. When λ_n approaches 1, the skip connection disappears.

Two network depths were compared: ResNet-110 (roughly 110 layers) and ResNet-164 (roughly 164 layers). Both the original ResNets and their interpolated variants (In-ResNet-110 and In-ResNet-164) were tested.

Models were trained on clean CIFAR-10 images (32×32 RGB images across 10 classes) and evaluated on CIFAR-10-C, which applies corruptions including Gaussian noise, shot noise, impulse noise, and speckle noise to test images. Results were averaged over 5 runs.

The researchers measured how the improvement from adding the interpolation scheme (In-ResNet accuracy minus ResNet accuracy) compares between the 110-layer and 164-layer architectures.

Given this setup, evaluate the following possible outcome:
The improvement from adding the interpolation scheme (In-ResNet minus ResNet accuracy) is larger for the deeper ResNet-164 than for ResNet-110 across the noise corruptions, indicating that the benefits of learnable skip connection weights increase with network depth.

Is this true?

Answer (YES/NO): NO